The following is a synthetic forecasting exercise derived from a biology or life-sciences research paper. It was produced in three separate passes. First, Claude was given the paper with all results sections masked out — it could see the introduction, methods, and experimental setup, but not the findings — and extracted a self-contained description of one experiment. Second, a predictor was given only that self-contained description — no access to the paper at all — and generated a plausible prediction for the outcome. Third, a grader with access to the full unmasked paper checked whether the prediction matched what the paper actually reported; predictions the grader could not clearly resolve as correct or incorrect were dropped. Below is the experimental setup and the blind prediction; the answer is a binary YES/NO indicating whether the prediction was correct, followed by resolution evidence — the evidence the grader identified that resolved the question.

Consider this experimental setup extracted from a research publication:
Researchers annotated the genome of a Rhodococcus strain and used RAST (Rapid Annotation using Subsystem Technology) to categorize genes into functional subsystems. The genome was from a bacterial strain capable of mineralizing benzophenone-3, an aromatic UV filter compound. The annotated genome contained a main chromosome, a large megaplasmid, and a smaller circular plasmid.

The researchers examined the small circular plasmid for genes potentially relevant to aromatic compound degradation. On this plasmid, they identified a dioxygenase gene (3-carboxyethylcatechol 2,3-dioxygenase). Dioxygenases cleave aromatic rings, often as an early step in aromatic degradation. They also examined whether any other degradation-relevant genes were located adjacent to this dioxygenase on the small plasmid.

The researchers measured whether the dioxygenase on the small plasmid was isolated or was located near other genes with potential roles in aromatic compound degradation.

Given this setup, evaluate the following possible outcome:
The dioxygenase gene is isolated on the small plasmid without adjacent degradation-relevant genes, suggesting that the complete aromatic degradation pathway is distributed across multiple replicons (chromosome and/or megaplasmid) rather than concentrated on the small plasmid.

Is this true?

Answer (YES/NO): NO